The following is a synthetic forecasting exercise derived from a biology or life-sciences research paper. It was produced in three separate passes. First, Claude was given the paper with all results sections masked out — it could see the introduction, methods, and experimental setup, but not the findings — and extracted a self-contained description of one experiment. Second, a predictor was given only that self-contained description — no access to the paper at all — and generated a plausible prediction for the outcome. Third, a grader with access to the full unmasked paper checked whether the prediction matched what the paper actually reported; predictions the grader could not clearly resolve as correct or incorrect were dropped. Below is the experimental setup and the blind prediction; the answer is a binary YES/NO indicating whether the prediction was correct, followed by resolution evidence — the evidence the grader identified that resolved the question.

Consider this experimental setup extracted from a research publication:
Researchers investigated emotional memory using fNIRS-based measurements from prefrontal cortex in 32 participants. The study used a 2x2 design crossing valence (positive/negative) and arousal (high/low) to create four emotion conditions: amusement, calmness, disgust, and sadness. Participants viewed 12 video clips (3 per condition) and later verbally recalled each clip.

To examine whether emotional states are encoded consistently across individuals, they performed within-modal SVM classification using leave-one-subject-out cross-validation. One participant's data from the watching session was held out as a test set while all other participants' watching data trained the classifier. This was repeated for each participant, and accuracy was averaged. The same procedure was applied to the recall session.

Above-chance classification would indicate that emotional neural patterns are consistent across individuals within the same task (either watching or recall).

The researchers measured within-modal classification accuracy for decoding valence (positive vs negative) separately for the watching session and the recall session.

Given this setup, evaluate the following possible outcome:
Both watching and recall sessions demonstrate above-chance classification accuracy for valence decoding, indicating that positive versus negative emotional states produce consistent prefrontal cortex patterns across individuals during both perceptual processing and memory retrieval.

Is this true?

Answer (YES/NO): NO